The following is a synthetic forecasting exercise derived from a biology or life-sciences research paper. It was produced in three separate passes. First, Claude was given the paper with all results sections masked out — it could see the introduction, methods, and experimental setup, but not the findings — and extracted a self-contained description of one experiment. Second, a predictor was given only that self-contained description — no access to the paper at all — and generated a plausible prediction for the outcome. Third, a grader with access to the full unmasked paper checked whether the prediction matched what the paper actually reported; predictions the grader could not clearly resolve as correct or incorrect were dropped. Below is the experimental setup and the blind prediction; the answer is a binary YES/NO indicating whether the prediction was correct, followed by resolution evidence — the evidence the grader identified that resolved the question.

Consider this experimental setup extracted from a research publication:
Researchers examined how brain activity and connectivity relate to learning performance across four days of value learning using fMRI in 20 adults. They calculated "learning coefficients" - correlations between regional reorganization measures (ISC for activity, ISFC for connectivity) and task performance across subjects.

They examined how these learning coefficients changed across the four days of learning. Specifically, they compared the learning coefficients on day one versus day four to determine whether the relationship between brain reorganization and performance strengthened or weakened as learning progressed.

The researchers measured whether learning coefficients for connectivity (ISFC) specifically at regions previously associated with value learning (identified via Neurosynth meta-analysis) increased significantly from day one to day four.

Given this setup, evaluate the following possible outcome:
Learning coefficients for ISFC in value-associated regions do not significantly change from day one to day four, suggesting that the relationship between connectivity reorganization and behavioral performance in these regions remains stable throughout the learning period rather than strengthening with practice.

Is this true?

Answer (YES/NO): NO